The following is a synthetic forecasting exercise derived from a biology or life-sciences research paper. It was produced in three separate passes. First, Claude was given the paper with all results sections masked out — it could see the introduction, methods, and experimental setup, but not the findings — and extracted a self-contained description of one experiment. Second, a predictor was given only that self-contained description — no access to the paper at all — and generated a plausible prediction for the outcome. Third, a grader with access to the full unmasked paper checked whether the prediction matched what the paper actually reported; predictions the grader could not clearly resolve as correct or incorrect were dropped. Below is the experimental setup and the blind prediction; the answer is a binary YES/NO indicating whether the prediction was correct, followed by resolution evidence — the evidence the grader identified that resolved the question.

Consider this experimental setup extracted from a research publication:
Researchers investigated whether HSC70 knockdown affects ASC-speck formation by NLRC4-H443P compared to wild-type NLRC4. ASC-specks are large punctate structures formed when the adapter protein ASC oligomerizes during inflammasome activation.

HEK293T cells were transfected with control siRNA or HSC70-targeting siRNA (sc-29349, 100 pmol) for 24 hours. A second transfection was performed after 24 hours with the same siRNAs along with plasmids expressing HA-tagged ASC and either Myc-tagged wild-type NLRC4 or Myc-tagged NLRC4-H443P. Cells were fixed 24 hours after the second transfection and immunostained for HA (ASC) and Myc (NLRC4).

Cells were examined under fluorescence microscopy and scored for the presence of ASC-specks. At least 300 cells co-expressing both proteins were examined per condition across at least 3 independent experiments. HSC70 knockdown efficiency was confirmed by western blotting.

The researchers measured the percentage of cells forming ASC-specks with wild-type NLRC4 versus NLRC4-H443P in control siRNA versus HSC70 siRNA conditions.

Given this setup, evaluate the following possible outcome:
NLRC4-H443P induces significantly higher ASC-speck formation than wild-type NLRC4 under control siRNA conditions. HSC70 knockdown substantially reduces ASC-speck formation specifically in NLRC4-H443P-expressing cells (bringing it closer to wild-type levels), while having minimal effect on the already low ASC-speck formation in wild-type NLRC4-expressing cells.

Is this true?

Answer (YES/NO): NO